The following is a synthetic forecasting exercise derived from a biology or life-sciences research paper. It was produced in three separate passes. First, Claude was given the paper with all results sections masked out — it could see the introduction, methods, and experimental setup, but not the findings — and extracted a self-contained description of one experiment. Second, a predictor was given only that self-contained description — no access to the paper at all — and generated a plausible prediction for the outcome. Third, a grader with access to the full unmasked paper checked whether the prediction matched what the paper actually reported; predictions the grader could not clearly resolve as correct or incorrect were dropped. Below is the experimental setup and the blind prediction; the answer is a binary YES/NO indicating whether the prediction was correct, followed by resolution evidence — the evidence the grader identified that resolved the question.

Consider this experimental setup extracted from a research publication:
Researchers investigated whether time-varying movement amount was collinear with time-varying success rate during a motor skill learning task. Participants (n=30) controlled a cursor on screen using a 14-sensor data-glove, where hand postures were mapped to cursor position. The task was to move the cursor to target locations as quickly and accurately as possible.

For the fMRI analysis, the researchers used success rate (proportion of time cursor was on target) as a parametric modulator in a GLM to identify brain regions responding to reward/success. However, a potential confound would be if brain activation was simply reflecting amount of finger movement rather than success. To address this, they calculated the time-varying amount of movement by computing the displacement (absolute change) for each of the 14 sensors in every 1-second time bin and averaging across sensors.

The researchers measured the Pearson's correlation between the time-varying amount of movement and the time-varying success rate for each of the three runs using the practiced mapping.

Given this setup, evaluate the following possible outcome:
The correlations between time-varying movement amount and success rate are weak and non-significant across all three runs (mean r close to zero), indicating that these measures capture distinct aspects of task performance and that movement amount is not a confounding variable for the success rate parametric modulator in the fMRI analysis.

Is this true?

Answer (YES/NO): NO